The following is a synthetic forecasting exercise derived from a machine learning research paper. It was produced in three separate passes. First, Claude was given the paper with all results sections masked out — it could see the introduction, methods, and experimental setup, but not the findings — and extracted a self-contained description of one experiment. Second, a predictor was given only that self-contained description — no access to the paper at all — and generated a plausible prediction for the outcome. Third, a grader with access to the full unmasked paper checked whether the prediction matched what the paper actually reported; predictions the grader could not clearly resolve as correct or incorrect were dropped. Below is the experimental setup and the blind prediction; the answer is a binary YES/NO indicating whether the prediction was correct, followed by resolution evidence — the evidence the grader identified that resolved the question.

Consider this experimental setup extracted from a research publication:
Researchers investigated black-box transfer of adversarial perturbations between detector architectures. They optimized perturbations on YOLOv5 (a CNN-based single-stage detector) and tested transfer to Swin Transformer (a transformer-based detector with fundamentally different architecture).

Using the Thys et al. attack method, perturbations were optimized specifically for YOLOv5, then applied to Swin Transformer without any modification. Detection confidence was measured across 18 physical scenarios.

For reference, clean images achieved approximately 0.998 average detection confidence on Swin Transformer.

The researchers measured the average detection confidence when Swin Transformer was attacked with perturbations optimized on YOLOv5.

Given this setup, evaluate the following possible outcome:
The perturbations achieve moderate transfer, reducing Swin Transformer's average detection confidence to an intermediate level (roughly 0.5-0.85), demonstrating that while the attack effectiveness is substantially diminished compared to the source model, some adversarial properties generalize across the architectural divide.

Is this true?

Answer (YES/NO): NO